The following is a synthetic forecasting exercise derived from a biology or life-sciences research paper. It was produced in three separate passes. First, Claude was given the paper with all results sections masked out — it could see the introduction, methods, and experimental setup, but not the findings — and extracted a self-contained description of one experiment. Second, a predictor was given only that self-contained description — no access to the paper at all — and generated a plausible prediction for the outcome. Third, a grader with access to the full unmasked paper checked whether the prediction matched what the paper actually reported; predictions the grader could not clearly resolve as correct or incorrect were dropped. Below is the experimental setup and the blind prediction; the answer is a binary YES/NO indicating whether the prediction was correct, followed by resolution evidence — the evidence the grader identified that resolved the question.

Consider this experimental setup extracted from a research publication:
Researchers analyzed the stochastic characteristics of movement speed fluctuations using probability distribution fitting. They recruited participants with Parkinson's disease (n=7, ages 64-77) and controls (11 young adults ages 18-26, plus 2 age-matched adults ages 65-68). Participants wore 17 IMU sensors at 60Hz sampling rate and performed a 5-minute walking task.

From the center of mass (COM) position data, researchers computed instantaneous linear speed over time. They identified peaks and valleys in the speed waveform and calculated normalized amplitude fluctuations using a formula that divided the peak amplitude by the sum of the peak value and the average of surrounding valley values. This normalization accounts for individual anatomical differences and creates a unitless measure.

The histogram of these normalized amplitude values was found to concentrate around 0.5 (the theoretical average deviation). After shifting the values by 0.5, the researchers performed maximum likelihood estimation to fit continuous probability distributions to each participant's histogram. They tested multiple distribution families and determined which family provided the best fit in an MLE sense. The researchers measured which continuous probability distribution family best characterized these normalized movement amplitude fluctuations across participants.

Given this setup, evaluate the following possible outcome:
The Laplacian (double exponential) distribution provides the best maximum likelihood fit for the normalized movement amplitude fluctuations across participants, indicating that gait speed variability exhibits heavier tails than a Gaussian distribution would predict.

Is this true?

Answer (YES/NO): NO